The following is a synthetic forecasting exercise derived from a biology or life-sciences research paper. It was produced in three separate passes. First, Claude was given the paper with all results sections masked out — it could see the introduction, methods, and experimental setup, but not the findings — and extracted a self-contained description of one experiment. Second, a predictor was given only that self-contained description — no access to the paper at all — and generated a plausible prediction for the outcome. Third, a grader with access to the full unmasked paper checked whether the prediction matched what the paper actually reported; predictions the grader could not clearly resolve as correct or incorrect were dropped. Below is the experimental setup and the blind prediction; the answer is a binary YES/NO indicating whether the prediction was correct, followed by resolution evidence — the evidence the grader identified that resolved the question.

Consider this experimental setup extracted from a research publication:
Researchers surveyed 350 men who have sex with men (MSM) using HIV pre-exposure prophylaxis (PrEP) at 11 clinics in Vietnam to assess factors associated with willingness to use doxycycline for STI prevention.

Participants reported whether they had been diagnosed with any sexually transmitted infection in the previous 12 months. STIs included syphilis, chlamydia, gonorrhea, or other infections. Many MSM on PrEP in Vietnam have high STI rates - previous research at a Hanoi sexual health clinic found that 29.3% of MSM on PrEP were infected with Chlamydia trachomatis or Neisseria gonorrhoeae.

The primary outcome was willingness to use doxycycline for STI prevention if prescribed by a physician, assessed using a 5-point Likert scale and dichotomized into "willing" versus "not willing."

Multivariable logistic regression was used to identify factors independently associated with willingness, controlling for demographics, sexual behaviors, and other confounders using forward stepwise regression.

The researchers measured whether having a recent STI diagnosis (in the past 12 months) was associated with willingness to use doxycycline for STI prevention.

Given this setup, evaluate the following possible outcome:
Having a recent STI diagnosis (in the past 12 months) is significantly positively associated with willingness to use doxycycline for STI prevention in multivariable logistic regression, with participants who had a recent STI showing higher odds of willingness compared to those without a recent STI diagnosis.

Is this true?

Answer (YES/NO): NO